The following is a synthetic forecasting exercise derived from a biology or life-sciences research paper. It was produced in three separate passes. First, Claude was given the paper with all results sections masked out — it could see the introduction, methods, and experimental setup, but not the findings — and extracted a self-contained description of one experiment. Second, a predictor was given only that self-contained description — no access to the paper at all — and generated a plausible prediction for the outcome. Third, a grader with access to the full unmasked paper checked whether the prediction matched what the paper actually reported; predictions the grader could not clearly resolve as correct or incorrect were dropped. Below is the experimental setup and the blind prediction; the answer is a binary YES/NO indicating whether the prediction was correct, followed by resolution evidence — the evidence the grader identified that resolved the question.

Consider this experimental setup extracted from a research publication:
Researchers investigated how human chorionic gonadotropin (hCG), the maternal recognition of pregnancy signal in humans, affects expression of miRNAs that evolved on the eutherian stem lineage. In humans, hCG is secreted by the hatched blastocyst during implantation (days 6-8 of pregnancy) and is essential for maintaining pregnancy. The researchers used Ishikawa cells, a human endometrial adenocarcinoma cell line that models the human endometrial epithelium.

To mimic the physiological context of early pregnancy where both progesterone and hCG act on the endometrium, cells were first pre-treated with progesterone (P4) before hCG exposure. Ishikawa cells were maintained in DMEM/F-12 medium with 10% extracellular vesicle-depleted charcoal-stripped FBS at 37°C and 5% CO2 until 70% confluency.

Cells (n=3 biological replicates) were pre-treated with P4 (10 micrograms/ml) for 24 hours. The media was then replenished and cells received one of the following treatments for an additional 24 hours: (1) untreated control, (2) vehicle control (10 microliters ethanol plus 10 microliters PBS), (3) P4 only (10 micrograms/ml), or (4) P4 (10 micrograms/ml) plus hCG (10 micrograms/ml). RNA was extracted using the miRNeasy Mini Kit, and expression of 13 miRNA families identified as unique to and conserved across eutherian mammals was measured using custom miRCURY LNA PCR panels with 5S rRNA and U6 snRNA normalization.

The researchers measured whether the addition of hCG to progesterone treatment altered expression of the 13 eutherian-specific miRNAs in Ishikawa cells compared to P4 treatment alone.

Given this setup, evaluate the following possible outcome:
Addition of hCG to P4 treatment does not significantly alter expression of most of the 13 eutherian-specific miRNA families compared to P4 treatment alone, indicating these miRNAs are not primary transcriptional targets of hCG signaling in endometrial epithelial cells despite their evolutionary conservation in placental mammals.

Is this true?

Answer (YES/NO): YES